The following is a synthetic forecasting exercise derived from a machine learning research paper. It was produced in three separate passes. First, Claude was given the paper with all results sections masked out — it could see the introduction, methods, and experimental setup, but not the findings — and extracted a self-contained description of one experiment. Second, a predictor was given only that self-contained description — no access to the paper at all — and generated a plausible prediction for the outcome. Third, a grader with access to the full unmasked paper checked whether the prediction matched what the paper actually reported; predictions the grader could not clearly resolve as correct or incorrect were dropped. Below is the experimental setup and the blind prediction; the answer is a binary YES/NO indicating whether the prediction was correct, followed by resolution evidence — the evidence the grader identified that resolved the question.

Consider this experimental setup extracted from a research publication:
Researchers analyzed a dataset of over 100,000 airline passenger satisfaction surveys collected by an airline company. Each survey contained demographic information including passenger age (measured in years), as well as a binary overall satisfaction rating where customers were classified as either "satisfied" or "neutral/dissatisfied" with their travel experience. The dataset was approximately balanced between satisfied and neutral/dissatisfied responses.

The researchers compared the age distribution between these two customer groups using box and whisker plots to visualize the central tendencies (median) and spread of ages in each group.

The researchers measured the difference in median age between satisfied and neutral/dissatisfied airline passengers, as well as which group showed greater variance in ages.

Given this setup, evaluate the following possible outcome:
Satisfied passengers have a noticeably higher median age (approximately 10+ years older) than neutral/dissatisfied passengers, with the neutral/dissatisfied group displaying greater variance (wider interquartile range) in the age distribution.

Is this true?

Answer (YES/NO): YES